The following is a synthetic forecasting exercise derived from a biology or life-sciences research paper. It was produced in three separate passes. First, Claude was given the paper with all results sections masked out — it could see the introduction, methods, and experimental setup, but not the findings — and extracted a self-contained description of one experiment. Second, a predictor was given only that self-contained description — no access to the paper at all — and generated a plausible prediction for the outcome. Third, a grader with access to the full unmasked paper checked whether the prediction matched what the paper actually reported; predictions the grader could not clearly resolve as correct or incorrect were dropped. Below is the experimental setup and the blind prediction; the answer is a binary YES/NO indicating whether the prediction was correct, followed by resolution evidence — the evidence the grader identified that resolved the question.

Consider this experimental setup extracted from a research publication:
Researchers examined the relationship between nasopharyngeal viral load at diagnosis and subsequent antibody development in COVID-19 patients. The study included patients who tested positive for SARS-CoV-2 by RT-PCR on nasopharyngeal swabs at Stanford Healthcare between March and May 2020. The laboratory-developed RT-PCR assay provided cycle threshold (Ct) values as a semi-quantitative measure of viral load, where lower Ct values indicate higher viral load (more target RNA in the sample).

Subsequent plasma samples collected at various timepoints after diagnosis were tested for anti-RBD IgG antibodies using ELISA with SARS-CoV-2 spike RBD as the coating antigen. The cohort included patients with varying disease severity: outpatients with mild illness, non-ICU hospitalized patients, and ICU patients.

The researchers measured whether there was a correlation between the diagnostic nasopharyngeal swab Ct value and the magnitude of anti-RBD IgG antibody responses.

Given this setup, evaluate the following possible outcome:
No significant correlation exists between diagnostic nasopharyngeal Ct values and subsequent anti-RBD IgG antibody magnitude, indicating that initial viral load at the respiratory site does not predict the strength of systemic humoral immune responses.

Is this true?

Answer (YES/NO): NO